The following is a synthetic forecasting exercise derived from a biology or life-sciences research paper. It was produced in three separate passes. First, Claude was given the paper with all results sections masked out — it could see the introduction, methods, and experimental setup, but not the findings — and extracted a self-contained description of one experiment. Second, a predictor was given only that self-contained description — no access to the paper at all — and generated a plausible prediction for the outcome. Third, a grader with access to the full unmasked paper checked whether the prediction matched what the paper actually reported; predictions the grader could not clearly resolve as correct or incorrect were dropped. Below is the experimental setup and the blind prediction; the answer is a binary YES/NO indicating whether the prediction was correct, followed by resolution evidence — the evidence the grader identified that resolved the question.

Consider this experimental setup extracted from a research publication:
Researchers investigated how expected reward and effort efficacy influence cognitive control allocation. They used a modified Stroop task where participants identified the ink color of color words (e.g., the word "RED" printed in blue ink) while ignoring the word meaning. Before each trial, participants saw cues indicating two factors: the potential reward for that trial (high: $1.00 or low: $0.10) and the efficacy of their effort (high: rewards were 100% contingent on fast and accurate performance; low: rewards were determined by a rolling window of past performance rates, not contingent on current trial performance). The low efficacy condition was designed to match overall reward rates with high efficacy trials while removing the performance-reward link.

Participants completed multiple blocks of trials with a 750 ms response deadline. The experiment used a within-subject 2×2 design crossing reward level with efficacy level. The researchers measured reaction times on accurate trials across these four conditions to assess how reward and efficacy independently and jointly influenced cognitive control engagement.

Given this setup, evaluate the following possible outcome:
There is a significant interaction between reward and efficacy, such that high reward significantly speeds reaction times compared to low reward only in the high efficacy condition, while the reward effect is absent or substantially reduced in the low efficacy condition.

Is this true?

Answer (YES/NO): NO